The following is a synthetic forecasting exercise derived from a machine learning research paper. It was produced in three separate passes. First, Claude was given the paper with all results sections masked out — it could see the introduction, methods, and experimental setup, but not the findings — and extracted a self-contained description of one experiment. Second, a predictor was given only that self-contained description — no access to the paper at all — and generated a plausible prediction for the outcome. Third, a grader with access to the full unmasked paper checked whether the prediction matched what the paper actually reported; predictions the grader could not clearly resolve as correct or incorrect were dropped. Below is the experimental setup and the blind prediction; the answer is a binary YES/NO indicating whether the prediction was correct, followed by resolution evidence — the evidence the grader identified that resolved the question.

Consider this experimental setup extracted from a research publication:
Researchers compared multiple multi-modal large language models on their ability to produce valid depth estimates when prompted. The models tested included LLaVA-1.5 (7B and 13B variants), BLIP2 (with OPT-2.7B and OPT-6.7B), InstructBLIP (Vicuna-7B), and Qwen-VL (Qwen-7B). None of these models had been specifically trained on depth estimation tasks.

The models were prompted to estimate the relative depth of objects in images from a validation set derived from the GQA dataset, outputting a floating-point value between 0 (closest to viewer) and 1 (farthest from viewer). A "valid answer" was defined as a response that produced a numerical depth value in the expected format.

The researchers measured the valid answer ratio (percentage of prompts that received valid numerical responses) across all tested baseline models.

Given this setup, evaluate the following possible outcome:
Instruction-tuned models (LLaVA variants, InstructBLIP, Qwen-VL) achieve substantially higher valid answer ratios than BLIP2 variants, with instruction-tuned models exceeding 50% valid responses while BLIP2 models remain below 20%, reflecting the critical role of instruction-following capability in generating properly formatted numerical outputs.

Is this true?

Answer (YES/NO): NO